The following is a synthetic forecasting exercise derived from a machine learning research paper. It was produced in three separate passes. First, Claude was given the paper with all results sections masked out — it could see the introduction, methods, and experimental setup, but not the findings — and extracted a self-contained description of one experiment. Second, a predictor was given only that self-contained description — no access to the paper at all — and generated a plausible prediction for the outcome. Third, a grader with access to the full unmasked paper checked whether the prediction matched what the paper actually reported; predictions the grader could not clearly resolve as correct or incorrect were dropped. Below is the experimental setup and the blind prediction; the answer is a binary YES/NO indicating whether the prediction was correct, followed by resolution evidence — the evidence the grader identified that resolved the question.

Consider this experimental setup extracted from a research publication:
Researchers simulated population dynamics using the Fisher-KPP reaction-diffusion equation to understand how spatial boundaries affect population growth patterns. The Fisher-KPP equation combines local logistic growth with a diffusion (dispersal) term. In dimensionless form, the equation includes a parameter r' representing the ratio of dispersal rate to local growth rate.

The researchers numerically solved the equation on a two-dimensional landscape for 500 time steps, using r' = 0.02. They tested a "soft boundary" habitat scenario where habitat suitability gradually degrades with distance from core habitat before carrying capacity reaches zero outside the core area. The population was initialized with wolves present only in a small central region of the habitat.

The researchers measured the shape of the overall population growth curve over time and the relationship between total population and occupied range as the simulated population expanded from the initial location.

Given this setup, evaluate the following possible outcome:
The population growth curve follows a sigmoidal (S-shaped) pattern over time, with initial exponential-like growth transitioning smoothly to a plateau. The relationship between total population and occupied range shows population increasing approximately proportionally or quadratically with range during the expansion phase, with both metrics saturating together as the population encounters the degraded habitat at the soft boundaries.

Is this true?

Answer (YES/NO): YES